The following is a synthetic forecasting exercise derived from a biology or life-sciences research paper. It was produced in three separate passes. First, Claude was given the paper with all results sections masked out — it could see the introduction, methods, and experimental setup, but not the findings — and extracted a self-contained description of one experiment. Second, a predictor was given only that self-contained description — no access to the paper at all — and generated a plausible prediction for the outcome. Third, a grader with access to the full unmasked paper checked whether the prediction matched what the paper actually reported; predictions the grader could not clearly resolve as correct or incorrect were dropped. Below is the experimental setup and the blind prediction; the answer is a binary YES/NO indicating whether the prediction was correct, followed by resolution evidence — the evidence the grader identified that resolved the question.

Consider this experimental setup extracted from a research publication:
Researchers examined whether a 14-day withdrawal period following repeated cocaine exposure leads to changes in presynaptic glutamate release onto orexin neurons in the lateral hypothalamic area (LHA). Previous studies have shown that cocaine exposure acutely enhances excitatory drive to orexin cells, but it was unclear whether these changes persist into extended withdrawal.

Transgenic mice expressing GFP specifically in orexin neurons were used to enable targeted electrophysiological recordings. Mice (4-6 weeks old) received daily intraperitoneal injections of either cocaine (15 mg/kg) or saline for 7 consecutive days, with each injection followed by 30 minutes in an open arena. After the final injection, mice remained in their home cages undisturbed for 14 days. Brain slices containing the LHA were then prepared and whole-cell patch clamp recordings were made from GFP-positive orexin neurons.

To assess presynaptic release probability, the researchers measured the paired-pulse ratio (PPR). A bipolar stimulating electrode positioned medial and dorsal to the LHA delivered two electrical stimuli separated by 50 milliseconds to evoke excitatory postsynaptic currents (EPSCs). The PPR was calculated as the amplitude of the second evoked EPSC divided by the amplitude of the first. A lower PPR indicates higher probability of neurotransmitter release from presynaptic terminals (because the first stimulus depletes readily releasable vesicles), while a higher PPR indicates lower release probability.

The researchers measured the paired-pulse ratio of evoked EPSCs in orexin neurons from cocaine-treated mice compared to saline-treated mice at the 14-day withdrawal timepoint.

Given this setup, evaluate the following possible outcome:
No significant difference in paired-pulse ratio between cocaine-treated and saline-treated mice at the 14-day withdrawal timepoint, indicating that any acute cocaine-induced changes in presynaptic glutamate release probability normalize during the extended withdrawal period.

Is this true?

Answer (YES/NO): NO